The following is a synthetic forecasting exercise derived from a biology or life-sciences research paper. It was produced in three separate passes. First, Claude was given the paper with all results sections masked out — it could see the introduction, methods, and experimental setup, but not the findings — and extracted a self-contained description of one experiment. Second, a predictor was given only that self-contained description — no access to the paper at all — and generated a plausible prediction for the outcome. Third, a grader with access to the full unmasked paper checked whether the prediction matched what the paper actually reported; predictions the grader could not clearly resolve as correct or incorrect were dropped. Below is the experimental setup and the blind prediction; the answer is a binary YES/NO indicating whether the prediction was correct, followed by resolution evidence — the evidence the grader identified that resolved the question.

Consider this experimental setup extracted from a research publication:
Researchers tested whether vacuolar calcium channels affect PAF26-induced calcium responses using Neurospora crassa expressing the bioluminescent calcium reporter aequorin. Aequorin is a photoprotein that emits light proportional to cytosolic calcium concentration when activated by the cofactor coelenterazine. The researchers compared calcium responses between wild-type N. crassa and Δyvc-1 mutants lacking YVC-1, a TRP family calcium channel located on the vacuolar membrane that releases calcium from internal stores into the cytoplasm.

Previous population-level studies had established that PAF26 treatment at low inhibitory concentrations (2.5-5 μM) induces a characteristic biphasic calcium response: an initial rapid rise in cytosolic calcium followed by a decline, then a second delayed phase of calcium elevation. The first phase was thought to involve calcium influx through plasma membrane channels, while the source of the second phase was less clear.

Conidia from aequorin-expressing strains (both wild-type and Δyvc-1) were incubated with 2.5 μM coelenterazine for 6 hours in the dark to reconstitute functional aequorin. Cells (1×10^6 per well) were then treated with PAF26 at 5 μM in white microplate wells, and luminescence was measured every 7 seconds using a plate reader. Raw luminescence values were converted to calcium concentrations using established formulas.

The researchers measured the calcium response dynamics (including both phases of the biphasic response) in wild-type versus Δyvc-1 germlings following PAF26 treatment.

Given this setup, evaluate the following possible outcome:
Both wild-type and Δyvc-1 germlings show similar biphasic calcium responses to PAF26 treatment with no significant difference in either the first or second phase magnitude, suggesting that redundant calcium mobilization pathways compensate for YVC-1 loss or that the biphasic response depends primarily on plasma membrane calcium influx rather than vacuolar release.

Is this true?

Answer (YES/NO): NO